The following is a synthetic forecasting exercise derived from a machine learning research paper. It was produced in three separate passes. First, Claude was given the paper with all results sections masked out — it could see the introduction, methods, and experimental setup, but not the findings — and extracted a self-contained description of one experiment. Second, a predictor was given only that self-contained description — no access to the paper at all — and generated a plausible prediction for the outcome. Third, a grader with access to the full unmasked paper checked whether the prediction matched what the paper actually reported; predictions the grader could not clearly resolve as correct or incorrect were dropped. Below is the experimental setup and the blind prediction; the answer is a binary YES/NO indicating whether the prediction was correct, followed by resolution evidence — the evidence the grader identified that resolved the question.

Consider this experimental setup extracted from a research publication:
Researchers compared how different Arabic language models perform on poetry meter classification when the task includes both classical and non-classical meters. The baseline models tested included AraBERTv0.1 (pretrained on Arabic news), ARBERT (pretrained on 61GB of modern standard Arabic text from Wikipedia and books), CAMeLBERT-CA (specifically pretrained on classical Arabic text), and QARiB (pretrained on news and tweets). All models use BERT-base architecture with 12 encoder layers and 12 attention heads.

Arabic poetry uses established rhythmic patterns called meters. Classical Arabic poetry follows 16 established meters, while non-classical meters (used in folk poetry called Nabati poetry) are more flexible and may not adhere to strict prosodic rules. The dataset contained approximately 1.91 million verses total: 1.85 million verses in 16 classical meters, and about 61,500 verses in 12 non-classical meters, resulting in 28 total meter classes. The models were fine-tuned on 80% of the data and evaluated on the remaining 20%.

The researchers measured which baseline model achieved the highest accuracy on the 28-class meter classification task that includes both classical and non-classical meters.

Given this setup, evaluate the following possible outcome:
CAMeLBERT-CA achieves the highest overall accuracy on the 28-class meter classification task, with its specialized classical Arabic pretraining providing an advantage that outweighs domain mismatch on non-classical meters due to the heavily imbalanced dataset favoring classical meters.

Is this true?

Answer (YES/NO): YES